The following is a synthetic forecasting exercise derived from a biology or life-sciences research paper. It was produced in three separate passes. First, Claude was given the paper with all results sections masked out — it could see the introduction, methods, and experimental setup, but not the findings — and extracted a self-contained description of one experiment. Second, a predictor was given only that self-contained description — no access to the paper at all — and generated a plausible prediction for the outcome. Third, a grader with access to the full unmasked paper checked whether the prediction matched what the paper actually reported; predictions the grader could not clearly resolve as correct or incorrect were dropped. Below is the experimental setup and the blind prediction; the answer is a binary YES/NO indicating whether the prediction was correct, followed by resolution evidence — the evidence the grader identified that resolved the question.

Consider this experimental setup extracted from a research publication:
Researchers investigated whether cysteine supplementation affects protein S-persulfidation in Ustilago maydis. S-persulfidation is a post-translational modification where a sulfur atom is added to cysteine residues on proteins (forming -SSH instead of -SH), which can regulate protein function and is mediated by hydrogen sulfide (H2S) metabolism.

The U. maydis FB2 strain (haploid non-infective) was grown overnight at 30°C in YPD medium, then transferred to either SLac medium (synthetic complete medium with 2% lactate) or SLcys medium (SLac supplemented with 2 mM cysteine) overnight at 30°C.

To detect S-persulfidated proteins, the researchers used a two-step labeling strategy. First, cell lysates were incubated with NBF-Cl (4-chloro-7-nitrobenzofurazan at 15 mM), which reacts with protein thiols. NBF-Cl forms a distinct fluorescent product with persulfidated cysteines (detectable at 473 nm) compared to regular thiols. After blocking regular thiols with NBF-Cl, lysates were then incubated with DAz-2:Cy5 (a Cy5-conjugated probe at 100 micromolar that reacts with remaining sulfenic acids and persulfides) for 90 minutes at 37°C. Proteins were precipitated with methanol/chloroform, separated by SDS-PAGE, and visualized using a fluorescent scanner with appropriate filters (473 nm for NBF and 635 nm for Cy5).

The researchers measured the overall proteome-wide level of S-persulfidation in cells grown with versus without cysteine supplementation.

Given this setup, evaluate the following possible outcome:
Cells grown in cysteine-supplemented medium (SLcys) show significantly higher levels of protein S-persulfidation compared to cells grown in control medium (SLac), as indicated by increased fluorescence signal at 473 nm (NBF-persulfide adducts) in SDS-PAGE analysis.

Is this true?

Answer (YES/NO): NO